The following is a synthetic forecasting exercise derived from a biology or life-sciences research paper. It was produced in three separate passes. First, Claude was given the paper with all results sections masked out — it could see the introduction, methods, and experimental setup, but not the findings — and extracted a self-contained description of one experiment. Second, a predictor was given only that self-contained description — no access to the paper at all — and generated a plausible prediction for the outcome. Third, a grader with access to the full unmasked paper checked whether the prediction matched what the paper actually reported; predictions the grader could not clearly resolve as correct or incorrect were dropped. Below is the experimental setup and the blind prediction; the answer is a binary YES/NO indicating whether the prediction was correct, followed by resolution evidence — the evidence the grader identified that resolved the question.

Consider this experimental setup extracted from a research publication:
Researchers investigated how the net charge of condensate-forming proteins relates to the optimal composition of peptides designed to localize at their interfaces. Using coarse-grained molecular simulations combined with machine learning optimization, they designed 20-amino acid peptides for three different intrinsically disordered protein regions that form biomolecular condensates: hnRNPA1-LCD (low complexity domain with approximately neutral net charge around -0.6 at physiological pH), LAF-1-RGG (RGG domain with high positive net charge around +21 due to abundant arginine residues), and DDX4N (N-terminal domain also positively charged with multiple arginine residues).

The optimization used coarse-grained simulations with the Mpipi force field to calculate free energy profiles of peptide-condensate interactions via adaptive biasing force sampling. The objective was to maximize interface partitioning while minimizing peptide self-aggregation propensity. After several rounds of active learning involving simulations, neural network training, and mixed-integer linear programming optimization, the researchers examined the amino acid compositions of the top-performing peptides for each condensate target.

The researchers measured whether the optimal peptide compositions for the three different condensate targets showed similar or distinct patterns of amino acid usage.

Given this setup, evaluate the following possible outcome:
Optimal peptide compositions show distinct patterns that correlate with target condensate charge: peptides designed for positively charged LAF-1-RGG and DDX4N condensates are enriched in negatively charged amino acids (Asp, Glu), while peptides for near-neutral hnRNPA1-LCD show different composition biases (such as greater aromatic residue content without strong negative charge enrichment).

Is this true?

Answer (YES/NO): NO